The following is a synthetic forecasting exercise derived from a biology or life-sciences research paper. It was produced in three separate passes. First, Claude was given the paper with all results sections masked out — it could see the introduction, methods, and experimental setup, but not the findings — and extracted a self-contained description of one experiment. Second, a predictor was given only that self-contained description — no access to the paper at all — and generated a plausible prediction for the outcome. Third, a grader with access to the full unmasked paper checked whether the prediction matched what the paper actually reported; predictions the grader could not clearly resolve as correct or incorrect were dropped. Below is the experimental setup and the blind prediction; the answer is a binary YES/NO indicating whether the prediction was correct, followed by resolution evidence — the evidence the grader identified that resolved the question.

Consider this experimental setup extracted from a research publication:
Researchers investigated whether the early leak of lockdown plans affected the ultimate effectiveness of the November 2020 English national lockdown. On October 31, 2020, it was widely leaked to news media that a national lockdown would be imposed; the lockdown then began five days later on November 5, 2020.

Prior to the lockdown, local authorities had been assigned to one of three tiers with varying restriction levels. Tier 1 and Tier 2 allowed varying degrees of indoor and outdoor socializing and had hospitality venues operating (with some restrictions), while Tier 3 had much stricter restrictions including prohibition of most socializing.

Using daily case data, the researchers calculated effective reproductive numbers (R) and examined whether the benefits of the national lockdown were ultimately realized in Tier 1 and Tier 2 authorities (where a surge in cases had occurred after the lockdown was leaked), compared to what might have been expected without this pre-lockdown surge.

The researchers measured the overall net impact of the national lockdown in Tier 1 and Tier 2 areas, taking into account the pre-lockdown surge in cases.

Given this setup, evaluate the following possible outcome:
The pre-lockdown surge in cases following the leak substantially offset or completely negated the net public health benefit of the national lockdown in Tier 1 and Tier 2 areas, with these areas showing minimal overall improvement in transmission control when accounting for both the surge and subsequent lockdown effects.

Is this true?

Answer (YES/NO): YES